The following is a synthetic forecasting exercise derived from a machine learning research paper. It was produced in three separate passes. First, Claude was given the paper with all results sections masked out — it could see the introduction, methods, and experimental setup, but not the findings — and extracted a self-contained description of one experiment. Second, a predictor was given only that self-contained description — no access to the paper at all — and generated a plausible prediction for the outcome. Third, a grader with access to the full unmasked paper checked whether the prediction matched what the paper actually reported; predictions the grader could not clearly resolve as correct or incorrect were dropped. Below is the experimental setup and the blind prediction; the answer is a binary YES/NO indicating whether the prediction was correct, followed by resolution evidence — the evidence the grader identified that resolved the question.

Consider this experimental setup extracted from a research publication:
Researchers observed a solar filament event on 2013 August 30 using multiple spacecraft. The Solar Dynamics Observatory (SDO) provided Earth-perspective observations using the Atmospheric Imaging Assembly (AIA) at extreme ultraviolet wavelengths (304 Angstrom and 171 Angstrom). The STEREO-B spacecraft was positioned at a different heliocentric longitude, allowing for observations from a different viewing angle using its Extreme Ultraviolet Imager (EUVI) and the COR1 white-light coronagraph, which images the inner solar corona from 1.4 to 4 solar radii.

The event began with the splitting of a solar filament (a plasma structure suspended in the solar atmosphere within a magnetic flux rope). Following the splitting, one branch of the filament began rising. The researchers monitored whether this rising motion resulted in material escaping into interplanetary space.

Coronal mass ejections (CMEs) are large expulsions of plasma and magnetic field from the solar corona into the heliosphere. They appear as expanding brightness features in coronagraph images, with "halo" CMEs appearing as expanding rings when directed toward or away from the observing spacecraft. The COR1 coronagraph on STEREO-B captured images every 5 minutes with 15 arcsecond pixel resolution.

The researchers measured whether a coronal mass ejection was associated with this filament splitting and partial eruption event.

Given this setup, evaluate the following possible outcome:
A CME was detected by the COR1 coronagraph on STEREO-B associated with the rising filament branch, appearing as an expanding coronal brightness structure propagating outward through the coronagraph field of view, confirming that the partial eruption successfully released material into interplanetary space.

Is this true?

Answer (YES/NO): YES